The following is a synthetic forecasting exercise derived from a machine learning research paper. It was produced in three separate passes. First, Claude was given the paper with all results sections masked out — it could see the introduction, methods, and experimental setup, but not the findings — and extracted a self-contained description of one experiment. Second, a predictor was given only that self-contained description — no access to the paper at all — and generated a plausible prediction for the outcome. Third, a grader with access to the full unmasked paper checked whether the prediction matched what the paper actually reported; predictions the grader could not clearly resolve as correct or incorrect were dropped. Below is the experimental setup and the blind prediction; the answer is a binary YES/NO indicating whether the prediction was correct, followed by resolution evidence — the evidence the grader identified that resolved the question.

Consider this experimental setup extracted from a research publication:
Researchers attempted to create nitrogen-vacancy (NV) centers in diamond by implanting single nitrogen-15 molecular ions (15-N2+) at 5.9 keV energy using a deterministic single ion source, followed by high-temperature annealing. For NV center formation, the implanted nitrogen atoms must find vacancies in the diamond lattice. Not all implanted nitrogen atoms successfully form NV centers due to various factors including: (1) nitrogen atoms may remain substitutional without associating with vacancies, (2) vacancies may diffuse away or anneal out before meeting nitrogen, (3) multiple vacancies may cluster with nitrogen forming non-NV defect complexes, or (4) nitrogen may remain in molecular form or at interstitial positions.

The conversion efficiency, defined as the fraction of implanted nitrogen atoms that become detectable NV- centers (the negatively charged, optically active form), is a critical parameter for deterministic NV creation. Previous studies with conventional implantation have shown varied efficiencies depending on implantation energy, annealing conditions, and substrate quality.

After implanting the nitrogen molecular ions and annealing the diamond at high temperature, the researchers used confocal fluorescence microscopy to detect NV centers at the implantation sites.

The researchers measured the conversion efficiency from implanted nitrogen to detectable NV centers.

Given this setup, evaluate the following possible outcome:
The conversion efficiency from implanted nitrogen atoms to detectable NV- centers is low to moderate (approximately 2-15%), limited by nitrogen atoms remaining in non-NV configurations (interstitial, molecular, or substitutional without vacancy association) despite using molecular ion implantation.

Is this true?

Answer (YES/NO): NO